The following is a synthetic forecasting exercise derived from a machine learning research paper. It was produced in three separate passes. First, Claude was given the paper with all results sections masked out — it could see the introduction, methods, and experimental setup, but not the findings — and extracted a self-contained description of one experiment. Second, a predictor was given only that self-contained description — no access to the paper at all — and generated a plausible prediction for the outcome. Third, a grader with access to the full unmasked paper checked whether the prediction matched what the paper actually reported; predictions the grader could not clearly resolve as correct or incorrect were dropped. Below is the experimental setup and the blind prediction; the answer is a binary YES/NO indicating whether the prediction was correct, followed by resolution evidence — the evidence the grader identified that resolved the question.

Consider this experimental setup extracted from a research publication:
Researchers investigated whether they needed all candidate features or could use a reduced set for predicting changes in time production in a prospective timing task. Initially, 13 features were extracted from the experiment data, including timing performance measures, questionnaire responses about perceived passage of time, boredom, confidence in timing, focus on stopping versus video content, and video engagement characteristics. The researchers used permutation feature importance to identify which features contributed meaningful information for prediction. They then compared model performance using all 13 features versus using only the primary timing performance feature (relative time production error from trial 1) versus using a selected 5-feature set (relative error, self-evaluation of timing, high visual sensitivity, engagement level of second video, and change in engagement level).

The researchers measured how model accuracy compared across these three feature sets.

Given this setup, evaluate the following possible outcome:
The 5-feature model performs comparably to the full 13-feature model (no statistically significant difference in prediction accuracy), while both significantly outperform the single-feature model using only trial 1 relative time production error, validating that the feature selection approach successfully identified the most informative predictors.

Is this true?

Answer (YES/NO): NO